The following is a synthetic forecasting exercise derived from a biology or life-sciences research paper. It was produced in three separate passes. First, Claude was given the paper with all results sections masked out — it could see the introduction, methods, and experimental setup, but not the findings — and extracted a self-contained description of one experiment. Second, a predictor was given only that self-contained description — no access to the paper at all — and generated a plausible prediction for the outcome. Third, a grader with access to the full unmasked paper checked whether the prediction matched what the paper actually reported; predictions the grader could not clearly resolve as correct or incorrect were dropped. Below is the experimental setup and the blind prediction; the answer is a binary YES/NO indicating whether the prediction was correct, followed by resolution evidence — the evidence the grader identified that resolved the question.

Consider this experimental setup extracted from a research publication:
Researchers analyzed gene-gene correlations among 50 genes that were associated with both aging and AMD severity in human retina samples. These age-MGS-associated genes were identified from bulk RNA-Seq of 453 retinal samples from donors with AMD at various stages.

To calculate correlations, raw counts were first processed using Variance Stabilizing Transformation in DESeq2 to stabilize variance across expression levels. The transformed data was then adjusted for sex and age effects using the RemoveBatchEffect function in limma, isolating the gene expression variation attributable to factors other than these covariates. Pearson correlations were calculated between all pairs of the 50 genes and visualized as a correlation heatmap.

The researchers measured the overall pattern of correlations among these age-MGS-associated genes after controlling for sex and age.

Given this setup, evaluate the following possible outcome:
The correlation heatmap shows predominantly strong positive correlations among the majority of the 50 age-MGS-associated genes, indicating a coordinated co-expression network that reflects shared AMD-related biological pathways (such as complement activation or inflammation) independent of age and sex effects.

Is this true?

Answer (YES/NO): NO